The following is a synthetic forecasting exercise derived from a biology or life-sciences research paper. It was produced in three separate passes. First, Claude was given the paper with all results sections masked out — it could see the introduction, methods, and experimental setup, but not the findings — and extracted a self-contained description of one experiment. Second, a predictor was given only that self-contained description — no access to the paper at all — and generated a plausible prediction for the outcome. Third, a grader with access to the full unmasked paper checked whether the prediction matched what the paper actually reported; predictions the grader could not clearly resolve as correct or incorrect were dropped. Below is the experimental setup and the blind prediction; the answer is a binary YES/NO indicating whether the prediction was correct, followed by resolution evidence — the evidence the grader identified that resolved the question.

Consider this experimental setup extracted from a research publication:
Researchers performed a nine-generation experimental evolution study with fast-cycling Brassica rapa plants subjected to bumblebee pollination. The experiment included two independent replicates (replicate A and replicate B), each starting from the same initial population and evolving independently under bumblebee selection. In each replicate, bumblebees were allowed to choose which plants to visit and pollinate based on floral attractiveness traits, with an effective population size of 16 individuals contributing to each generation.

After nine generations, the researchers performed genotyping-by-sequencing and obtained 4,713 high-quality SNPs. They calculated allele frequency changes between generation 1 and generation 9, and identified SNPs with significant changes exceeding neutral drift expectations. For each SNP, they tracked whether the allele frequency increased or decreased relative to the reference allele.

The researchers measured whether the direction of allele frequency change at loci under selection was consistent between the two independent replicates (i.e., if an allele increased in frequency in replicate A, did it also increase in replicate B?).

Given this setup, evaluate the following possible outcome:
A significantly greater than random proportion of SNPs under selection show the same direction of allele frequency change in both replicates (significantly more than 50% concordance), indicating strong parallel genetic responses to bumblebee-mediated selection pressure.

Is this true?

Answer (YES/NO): YES